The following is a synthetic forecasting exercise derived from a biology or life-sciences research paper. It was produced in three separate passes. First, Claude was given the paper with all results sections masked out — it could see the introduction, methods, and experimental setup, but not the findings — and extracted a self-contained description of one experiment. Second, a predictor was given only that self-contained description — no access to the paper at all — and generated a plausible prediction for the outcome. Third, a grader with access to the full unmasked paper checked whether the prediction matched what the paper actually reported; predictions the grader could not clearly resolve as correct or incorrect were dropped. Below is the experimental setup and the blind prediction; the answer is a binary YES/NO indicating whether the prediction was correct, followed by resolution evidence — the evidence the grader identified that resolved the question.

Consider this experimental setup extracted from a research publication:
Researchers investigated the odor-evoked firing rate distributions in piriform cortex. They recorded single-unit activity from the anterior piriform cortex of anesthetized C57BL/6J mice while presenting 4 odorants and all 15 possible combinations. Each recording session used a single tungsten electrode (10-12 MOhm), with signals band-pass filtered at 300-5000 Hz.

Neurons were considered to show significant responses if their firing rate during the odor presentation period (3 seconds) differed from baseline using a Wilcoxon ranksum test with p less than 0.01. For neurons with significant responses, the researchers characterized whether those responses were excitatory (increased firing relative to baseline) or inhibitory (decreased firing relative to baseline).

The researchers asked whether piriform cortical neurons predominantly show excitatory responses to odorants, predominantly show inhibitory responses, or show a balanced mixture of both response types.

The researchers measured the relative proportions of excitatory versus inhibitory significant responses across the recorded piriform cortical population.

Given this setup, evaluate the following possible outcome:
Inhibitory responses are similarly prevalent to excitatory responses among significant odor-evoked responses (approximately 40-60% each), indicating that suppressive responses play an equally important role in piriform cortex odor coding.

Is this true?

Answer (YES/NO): NO